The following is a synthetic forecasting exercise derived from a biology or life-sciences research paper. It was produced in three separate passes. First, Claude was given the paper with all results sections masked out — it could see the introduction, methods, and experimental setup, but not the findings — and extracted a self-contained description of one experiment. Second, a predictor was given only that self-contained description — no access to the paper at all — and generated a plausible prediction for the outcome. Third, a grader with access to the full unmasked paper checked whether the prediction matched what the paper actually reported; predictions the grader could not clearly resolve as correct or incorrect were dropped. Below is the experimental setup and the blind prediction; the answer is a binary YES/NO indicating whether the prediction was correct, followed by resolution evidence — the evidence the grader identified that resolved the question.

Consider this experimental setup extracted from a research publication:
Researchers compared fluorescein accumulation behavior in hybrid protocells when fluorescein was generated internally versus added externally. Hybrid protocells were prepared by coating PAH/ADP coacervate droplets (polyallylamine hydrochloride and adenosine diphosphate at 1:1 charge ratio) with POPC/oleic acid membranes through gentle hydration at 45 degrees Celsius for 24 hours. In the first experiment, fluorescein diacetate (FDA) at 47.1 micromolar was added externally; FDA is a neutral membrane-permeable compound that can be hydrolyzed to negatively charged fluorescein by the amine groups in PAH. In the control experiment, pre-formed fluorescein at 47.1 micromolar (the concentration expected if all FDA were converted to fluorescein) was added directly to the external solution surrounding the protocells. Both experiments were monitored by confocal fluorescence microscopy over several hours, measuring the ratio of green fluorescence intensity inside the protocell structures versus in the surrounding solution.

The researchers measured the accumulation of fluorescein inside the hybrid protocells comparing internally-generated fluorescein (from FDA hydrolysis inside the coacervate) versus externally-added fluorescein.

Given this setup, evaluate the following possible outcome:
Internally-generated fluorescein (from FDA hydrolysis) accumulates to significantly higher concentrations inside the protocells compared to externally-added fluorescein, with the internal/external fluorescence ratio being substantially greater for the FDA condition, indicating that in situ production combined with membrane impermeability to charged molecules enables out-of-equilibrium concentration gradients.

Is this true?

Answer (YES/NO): YES